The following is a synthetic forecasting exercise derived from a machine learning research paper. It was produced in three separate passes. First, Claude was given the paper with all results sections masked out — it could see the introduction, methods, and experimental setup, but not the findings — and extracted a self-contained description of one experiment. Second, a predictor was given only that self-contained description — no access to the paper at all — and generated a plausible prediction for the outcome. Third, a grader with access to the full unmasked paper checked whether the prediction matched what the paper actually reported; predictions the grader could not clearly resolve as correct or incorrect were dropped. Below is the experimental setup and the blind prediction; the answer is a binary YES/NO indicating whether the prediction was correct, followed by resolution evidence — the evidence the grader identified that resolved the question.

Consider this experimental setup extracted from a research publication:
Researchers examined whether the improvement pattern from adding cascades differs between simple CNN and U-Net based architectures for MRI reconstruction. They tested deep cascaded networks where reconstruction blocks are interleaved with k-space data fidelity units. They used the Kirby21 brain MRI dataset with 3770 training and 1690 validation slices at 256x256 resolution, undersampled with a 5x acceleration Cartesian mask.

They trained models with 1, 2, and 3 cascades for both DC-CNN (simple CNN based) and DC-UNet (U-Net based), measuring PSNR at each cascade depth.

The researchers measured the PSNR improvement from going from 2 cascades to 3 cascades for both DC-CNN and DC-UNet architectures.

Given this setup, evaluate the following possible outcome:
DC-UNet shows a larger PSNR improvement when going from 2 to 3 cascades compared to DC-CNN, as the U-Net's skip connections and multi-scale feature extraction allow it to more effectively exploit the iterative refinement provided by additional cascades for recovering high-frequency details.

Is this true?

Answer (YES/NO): NO